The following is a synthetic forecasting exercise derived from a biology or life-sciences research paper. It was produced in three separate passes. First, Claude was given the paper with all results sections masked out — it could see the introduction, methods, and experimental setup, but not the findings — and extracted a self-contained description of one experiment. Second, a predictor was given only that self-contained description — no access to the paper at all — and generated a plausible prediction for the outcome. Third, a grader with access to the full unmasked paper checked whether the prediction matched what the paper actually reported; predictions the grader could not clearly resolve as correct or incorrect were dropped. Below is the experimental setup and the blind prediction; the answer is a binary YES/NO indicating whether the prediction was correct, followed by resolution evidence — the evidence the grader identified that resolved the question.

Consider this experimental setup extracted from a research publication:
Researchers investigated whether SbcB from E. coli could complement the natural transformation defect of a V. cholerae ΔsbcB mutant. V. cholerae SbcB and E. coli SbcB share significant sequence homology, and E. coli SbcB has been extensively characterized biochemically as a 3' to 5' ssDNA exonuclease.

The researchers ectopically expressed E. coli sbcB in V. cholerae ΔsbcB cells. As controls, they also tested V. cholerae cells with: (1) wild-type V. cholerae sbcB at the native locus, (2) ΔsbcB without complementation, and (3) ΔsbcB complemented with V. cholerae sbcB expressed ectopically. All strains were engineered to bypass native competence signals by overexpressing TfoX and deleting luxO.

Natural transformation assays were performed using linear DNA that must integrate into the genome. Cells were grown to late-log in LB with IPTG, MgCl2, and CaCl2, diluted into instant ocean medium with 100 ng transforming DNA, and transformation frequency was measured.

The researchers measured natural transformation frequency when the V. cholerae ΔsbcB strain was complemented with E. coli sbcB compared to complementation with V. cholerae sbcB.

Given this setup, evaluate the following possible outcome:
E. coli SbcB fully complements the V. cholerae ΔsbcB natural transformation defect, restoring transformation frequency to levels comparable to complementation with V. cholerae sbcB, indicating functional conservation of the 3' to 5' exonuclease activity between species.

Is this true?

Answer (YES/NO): NO